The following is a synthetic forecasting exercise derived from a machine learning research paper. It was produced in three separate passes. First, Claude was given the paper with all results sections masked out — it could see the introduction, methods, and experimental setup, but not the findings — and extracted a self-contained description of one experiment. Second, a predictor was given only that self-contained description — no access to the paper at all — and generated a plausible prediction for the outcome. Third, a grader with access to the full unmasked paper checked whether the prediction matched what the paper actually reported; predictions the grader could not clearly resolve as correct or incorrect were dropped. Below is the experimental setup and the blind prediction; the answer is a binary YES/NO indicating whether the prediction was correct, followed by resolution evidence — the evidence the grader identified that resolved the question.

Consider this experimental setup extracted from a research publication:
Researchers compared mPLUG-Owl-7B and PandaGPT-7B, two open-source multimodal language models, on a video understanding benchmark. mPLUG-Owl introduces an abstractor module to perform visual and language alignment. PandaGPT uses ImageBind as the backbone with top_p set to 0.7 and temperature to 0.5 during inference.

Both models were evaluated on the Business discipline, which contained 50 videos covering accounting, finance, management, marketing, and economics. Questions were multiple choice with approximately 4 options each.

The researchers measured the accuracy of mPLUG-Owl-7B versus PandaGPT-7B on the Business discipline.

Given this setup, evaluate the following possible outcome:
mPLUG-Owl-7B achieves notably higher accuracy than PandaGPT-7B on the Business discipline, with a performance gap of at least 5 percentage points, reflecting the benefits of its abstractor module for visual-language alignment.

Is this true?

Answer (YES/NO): YES